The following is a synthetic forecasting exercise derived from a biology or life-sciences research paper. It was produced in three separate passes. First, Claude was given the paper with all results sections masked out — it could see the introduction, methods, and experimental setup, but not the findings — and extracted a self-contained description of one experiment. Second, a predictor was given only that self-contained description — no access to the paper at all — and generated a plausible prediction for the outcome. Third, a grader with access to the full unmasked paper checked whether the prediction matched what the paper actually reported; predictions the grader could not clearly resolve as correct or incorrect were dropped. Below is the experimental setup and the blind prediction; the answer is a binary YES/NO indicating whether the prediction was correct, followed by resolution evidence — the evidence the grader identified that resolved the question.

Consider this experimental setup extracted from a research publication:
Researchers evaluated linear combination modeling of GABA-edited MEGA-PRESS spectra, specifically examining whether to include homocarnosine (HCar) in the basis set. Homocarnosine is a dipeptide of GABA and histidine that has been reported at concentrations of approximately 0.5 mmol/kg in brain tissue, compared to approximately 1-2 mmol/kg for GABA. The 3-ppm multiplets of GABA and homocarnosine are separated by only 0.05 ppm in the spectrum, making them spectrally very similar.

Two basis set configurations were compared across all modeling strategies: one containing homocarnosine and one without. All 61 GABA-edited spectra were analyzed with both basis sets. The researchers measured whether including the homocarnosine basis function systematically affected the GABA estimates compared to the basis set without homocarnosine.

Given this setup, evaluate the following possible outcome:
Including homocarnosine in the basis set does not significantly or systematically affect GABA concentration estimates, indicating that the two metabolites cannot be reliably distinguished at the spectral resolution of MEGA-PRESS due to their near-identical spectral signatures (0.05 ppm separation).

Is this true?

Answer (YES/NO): NO